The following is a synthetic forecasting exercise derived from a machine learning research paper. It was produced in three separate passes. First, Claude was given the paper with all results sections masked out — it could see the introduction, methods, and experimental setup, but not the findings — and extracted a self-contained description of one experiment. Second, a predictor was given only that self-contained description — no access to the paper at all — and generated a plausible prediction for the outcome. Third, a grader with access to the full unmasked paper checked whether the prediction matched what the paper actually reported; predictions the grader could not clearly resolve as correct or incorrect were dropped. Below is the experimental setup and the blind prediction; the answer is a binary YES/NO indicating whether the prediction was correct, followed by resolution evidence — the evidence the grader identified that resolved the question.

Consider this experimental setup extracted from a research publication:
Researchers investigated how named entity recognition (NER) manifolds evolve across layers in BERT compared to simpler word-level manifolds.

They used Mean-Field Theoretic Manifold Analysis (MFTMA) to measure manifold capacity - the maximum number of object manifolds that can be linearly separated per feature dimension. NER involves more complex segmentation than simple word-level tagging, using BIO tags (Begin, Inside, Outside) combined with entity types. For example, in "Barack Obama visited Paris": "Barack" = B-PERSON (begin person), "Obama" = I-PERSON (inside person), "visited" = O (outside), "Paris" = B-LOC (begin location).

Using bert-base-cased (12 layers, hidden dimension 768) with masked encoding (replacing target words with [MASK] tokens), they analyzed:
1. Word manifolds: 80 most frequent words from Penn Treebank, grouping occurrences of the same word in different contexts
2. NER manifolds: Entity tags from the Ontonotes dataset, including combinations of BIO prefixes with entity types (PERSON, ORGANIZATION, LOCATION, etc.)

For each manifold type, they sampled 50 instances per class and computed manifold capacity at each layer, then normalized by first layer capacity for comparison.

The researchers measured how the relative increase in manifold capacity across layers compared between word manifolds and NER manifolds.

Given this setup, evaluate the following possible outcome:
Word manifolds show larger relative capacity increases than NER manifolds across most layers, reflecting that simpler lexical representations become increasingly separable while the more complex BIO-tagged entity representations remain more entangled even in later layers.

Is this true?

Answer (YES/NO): NO